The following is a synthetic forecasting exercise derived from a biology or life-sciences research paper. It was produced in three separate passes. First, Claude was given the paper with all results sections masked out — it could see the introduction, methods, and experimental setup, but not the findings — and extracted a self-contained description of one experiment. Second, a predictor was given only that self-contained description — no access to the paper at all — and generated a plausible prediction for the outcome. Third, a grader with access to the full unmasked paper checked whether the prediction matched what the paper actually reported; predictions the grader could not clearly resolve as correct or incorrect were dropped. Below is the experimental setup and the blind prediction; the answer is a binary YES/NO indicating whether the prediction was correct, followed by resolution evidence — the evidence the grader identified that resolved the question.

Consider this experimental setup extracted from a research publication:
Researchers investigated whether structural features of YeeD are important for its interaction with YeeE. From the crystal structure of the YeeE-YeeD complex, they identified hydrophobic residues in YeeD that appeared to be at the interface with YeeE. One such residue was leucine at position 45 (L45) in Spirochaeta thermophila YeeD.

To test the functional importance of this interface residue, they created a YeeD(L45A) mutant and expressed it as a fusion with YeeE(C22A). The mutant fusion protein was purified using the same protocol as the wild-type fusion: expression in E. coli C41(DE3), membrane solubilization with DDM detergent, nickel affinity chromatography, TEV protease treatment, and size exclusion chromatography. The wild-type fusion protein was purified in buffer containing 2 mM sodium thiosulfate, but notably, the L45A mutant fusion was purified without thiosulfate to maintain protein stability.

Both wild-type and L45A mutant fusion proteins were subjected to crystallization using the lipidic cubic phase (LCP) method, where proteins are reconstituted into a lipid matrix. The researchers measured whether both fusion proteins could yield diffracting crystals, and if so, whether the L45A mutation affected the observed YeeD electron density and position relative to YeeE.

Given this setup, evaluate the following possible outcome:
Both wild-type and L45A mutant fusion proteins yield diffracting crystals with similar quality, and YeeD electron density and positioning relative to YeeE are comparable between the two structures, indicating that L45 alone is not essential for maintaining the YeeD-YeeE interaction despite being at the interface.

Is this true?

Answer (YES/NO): NO